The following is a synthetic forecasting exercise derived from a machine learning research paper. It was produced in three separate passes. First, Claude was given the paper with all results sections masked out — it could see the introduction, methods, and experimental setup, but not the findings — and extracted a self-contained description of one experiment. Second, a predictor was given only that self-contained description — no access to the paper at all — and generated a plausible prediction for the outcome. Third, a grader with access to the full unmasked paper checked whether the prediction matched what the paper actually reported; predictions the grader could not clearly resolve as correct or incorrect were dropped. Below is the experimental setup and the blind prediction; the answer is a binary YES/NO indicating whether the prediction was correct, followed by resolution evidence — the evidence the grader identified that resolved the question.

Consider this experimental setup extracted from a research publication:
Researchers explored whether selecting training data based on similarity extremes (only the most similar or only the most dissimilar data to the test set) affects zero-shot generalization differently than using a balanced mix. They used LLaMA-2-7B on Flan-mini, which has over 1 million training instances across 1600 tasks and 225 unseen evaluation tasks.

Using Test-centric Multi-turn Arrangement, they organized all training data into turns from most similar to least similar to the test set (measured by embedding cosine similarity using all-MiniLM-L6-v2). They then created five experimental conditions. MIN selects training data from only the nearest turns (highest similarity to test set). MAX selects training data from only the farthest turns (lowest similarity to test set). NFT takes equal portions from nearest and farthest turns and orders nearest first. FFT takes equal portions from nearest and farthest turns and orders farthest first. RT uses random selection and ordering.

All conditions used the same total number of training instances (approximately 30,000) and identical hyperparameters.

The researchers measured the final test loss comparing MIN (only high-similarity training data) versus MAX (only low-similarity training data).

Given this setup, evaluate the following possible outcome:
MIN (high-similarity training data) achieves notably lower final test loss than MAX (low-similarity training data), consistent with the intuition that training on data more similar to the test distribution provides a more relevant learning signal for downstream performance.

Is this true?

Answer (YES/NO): YES